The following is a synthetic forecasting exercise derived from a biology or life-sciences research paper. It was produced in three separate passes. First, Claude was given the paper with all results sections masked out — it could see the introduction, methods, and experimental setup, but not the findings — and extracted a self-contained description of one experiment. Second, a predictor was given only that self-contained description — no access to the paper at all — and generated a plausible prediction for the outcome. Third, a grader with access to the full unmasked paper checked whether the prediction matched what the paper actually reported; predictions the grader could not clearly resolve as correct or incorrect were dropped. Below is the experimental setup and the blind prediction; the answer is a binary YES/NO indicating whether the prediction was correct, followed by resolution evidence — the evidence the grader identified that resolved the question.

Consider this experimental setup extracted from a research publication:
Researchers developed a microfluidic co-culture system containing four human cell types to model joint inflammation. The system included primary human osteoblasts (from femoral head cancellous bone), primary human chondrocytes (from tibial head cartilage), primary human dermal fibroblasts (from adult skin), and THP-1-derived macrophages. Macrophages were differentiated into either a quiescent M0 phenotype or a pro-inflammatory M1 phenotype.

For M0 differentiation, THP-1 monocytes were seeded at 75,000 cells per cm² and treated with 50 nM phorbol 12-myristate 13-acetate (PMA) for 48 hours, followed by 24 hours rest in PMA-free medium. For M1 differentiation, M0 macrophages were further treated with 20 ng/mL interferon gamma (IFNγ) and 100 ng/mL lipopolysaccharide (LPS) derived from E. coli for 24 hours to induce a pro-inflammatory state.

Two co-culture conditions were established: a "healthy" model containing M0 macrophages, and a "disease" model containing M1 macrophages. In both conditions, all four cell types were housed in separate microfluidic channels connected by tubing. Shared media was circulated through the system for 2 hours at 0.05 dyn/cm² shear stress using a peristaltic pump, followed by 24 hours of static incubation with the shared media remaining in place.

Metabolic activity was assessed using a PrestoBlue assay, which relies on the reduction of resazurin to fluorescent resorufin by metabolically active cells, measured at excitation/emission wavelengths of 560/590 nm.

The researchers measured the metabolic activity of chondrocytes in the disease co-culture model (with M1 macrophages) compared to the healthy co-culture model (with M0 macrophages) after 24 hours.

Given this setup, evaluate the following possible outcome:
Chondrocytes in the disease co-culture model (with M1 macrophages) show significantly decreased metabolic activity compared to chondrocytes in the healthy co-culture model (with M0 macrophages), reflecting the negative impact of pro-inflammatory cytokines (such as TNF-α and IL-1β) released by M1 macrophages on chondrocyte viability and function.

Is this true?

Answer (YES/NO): NO